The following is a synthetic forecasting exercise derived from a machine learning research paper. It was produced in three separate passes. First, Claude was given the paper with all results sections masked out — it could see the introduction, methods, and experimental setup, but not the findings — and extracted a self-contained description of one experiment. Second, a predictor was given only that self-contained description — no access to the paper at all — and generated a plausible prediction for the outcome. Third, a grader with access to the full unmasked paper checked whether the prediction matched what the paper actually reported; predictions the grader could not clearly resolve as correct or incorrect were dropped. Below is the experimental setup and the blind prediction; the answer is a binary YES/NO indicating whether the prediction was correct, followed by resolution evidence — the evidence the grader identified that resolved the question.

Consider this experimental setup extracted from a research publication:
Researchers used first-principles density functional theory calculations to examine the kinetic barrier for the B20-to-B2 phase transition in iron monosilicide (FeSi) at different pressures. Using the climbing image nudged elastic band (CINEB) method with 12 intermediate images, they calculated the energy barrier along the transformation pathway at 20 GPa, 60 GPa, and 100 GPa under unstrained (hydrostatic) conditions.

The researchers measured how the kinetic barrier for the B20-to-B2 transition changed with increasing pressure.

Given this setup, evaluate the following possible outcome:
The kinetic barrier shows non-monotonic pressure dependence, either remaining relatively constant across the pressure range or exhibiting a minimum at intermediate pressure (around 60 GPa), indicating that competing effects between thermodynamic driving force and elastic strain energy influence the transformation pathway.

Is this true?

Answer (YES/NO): NO